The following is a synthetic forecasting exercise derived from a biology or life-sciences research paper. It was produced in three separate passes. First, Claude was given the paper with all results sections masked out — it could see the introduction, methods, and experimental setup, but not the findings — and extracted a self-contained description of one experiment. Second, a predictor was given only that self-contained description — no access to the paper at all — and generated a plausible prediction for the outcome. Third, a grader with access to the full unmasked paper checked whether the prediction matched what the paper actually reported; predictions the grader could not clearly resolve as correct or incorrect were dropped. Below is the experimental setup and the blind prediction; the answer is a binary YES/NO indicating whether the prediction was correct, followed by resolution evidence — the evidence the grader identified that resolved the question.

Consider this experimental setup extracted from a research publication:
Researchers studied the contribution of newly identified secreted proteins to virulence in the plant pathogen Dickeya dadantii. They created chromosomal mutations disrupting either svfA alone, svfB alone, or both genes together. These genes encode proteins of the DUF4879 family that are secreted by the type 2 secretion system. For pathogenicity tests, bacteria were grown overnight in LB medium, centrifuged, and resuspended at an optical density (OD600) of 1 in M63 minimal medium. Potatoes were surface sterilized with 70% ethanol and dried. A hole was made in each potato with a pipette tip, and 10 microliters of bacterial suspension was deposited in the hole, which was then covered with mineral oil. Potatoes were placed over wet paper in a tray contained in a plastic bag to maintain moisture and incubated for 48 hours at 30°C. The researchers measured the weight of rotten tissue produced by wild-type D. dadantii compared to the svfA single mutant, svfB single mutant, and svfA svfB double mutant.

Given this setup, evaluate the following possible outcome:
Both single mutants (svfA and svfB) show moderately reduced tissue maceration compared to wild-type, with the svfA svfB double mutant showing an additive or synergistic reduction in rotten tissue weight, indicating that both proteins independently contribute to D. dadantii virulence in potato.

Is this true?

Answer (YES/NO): NO